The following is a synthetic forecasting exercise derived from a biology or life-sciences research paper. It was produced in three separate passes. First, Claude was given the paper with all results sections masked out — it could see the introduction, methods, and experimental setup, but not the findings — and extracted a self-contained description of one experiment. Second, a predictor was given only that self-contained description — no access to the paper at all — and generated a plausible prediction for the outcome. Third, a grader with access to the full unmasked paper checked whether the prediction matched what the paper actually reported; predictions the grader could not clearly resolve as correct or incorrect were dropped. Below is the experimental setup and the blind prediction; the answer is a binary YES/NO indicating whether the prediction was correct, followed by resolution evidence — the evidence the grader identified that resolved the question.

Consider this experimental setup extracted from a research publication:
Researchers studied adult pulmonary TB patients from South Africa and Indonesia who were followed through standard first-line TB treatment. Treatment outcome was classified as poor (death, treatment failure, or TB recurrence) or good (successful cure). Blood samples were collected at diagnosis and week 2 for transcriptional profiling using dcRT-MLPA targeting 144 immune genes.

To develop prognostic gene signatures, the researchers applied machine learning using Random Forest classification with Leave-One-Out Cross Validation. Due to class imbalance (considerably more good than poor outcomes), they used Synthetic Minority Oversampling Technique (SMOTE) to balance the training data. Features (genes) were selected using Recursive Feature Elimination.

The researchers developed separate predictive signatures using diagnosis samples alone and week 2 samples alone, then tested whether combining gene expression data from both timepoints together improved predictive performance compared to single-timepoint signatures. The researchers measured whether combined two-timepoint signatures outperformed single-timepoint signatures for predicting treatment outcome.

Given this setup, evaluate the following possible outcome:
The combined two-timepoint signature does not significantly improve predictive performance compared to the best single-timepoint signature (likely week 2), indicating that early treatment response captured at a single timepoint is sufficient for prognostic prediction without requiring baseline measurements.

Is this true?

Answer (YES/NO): YES